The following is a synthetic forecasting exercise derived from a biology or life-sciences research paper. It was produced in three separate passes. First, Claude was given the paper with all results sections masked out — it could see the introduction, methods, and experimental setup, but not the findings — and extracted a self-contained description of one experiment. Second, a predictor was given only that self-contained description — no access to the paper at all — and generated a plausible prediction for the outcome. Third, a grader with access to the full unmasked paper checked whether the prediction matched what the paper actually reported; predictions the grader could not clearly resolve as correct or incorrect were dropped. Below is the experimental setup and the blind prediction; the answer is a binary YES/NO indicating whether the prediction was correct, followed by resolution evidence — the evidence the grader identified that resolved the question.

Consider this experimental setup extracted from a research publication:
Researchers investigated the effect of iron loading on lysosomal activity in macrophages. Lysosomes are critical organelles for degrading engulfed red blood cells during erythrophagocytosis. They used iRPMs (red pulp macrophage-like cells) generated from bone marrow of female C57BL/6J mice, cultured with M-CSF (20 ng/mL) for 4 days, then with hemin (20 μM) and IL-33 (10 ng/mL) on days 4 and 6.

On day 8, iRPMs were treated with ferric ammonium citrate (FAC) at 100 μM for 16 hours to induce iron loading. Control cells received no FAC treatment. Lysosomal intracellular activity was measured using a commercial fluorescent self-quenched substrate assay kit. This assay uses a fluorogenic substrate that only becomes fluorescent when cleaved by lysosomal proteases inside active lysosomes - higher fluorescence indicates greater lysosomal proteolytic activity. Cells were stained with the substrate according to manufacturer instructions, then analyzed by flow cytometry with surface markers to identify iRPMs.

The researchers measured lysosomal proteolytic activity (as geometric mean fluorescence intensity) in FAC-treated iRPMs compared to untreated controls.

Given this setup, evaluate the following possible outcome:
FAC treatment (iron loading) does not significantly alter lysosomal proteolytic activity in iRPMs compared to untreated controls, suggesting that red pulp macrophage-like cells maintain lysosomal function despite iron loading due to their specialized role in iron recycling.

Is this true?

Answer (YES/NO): NO